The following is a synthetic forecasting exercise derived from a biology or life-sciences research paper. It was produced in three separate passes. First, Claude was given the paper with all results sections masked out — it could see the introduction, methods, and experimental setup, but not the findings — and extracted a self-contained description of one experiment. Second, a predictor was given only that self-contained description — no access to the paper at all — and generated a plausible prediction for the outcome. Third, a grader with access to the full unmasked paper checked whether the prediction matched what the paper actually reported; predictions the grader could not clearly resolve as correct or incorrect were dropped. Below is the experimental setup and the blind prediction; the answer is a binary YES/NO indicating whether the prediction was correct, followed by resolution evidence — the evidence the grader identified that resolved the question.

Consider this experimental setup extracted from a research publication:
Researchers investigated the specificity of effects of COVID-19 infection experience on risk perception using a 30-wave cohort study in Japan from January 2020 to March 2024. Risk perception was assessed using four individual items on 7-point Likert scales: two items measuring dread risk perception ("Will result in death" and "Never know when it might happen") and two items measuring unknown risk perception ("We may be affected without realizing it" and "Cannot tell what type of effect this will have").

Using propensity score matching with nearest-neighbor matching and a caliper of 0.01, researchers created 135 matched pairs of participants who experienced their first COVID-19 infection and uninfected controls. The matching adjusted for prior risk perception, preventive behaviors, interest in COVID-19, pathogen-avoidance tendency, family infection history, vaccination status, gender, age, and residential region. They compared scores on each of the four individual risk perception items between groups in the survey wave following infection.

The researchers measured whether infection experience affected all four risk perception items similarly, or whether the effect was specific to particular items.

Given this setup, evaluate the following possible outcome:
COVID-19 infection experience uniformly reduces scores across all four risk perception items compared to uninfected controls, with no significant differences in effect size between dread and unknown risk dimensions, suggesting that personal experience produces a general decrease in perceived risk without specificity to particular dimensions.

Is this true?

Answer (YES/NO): NO